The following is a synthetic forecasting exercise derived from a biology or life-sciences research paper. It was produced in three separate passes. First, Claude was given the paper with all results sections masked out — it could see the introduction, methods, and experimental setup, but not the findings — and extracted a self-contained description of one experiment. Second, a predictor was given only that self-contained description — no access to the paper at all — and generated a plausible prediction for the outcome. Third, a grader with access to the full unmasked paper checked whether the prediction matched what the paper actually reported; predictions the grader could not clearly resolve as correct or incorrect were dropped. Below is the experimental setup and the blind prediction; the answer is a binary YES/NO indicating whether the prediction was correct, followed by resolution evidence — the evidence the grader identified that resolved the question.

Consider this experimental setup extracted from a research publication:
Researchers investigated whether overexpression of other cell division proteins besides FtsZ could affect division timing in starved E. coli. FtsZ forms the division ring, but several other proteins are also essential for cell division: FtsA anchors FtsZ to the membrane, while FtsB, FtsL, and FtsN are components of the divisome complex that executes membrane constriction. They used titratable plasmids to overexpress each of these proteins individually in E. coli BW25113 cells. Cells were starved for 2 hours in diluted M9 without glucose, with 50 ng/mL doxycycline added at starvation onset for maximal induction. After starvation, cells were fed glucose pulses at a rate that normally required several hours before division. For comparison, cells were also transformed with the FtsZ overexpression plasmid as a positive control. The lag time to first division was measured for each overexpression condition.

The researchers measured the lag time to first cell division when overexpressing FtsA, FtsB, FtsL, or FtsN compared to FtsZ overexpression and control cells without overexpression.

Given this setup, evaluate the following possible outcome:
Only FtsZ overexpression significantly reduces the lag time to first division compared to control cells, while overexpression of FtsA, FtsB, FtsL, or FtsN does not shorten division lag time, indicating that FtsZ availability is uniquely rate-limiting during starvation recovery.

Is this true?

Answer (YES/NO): NO